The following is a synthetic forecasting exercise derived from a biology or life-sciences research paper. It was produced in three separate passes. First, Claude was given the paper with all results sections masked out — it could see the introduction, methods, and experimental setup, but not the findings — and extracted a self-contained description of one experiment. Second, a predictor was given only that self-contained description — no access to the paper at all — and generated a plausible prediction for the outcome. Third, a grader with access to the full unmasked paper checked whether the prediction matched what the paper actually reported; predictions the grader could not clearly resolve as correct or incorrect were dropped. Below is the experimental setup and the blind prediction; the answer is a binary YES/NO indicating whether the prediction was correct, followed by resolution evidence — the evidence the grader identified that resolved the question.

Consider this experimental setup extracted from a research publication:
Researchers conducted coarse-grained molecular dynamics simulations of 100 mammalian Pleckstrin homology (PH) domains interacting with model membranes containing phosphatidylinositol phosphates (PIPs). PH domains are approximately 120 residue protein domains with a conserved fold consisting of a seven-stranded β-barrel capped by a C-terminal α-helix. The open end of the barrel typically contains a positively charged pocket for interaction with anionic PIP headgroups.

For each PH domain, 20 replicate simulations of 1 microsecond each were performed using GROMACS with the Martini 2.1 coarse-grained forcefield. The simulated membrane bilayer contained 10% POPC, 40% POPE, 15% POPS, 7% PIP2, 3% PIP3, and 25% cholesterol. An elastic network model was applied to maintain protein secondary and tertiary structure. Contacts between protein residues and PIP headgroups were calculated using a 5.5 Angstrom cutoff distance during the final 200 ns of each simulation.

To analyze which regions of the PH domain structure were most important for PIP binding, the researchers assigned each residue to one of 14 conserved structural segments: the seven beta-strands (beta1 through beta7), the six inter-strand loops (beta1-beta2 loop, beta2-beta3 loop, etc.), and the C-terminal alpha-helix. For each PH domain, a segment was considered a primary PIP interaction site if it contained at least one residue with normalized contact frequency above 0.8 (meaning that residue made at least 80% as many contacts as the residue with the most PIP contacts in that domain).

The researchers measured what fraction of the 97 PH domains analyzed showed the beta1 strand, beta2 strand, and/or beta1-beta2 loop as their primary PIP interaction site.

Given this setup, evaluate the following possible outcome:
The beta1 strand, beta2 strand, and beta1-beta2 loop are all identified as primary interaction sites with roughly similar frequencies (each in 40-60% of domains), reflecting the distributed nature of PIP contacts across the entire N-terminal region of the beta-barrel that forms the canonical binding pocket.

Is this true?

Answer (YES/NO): NO